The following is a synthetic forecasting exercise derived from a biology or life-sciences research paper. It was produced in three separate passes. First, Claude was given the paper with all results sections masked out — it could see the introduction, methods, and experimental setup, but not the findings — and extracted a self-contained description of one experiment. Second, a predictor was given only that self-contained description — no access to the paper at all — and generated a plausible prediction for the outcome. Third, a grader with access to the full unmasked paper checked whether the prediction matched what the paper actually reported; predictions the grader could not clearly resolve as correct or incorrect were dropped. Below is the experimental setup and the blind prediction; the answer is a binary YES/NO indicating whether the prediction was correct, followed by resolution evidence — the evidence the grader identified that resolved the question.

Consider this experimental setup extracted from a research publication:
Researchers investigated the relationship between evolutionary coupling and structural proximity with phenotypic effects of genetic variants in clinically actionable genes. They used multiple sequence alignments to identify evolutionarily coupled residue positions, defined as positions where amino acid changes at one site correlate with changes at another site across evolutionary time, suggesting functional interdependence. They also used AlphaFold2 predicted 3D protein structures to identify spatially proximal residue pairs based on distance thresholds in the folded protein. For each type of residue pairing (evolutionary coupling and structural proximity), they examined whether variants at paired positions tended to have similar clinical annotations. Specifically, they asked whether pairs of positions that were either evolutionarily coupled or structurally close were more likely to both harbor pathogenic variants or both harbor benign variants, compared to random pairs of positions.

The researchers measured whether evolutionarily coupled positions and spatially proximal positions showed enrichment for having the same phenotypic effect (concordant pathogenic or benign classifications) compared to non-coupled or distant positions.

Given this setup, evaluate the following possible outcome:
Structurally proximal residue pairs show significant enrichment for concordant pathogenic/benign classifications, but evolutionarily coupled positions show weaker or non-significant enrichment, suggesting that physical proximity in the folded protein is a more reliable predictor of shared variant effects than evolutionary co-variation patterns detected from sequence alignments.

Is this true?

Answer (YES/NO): NO